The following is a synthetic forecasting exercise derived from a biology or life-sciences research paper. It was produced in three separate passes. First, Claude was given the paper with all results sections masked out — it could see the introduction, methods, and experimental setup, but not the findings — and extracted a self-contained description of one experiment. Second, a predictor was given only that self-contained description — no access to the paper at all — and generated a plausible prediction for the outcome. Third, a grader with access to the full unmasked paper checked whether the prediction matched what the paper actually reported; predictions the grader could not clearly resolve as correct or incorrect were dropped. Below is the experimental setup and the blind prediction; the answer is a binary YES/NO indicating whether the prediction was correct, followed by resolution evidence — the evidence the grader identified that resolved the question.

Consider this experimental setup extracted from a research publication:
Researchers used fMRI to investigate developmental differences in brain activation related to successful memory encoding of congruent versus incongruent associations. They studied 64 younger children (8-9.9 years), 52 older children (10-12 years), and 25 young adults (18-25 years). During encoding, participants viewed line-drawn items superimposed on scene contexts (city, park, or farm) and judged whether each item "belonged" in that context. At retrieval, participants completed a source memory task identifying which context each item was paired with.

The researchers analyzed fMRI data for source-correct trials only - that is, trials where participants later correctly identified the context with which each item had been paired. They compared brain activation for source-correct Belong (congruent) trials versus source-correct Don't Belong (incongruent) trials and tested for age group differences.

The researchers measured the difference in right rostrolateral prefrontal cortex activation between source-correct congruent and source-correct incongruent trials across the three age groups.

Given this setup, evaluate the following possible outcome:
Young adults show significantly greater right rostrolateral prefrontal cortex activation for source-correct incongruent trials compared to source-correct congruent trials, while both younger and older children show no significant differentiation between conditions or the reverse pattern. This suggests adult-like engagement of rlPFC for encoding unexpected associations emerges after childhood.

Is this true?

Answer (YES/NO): NO